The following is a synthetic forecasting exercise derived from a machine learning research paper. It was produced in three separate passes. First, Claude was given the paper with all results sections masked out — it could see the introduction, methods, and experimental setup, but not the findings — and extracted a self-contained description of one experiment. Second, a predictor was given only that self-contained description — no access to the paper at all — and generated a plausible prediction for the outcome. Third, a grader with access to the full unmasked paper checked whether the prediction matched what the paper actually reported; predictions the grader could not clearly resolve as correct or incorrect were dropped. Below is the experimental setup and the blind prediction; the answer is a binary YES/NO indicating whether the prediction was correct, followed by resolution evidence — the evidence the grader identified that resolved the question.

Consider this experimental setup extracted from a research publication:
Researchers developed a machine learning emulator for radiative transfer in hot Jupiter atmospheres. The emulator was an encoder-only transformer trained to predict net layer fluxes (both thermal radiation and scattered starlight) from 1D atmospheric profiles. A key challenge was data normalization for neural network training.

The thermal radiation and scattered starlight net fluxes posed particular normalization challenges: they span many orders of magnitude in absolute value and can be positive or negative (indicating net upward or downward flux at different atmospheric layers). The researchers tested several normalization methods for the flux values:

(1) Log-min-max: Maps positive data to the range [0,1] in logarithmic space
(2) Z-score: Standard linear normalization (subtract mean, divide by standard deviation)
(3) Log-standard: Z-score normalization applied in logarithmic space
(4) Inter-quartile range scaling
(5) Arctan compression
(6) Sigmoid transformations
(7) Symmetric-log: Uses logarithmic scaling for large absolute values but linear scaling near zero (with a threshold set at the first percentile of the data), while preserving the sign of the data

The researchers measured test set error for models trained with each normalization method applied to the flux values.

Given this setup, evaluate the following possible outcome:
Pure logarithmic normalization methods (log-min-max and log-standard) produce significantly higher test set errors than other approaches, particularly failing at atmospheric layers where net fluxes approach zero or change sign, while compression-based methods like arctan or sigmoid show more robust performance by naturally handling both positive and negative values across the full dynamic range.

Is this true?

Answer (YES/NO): NO